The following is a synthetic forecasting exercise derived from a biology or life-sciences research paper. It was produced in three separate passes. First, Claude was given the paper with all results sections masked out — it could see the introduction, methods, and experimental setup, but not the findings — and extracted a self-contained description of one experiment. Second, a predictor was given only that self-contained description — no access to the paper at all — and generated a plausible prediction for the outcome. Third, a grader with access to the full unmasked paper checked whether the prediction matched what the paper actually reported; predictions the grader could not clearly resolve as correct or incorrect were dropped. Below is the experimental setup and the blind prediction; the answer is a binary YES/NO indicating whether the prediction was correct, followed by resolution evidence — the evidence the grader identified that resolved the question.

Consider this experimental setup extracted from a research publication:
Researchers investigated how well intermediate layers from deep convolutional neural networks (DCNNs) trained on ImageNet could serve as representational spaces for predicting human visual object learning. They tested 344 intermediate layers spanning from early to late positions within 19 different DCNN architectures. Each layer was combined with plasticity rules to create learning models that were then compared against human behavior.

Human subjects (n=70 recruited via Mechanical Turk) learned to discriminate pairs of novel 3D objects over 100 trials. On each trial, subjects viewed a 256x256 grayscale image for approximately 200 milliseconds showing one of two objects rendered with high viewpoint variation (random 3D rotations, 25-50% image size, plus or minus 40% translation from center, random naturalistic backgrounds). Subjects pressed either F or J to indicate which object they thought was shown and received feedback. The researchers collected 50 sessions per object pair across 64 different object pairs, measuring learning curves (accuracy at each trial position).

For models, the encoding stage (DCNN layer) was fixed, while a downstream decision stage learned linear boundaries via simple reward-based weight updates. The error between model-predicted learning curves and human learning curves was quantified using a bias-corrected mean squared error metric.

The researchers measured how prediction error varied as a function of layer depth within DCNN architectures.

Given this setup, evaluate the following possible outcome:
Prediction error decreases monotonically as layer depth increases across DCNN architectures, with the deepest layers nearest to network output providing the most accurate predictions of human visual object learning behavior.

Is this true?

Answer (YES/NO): YES